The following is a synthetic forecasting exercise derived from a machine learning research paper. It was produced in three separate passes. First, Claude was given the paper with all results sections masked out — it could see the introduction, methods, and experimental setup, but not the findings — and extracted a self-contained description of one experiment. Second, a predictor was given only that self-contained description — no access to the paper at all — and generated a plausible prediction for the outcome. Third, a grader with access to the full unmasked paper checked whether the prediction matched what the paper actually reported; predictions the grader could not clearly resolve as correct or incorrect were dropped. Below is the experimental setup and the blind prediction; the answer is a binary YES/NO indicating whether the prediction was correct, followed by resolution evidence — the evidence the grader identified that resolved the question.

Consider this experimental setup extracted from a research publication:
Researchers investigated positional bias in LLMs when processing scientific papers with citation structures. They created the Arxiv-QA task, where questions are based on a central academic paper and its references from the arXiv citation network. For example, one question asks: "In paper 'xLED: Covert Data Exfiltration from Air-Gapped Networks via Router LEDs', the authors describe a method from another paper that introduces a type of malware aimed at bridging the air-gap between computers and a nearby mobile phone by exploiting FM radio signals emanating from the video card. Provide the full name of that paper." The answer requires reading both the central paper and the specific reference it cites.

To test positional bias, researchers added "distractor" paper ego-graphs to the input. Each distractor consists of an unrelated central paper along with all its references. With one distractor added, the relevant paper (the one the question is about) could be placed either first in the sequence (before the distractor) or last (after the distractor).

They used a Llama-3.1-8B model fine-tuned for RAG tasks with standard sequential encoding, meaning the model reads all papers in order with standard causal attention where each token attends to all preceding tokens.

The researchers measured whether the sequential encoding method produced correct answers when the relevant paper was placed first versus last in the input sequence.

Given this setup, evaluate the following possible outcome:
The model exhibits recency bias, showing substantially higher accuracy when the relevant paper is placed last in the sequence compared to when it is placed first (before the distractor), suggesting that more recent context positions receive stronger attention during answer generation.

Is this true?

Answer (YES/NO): YES